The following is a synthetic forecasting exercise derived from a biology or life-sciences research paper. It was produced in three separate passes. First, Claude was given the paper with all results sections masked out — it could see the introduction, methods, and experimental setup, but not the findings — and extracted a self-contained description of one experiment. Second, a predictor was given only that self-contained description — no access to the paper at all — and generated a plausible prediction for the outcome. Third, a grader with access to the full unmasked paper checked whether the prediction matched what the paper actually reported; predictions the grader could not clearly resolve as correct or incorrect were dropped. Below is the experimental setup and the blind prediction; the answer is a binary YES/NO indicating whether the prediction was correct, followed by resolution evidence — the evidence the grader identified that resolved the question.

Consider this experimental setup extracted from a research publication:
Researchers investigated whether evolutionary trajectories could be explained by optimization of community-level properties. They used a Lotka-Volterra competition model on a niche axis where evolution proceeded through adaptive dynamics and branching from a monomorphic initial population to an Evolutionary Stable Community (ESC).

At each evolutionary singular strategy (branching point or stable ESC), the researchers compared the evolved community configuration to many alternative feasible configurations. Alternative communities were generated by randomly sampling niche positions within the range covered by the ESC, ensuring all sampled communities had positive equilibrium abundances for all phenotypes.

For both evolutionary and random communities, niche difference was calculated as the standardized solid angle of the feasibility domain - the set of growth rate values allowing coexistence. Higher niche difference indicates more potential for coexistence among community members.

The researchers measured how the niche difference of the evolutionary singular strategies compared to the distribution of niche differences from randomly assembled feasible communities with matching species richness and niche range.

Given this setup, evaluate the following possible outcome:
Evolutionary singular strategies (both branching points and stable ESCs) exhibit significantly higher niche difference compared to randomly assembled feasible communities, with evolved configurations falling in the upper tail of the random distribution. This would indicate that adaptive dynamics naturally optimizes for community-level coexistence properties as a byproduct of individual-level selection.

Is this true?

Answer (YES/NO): YES